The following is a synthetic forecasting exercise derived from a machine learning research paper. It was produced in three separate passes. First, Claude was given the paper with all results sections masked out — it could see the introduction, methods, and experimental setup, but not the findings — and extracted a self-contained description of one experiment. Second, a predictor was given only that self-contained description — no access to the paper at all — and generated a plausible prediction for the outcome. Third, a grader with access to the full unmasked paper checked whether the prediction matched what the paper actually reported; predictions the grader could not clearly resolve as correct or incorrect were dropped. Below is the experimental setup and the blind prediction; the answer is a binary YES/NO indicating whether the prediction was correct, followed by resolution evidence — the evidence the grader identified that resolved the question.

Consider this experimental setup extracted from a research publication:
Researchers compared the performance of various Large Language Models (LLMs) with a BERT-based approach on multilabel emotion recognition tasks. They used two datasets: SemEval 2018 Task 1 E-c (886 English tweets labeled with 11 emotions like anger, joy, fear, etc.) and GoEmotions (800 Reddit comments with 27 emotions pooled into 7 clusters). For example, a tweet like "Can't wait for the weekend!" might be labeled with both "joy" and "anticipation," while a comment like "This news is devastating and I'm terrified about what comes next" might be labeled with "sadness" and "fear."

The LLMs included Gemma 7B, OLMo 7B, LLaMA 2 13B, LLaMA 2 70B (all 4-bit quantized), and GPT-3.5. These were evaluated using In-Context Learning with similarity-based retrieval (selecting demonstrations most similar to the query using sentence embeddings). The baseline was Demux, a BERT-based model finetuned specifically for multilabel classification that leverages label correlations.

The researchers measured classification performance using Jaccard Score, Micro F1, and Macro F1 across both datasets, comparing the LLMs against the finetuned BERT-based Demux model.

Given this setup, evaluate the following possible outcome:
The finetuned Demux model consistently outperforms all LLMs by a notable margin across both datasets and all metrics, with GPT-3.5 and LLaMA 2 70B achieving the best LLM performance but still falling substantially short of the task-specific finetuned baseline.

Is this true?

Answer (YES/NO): NO